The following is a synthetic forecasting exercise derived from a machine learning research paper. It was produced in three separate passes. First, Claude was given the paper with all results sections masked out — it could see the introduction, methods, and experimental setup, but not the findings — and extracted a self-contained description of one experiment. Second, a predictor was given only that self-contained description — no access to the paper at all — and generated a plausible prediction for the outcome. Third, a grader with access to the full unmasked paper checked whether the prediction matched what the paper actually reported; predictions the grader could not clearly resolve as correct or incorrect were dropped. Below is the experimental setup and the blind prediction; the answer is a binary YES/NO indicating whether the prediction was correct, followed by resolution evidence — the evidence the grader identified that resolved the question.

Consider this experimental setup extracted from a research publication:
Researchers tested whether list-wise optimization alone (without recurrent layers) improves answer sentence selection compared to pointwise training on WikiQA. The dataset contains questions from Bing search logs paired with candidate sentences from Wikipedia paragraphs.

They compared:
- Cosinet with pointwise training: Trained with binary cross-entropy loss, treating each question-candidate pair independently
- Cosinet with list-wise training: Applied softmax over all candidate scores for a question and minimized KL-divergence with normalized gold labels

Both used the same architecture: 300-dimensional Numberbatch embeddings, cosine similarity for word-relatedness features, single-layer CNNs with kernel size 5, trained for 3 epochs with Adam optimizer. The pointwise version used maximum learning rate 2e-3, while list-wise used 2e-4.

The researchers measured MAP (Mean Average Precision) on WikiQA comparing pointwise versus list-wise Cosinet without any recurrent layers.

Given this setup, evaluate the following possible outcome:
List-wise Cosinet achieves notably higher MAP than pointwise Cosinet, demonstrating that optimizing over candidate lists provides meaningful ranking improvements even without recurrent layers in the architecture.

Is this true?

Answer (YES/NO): NO